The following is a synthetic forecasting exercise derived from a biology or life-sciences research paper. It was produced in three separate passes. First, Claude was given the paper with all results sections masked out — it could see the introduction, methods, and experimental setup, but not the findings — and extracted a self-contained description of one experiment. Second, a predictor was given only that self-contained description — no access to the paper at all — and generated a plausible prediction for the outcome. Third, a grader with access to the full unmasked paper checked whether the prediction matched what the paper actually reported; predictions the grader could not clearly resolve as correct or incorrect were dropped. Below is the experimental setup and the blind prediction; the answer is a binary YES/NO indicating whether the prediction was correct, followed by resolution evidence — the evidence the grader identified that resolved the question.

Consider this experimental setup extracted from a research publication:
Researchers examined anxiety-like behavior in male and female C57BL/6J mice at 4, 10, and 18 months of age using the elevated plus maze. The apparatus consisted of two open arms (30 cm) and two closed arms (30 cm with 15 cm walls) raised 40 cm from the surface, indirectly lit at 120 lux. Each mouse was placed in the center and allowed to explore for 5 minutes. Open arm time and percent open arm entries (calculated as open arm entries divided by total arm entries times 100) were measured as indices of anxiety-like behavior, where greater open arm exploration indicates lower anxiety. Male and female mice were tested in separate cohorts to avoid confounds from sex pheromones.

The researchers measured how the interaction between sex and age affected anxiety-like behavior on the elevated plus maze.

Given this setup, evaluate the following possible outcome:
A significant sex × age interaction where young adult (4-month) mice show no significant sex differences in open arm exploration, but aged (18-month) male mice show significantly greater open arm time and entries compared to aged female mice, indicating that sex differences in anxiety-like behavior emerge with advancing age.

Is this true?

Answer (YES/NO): NO